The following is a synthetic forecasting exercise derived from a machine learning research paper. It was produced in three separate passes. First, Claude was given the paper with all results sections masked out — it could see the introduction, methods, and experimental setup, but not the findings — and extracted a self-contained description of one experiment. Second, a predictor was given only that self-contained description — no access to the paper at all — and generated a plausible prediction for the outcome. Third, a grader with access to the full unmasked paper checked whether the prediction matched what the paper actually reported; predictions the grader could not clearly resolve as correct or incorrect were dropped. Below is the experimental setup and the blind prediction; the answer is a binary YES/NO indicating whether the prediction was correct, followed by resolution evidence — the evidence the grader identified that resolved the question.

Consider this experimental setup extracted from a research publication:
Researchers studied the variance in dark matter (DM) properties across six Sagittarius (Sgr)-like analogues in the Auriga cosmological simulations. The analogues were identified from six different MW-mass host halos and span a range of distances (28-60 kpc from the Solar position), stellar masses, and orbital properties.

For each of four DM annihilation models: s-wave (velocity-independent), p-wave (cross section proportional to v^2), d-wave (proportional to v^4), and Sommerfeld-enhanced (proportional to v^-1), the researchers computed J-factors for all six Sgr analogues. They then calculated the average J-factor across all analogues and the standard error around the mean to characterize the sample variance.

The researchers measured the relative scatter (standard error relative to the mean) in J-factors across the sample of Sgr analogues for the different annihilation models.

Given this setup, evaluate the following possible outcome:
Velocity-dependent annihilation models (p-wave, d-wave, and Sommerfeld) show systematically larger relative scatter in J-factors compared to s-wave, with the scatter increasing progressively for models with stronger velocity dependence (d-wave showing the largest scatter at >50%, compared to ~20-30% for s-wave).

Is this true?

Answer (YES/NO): NO